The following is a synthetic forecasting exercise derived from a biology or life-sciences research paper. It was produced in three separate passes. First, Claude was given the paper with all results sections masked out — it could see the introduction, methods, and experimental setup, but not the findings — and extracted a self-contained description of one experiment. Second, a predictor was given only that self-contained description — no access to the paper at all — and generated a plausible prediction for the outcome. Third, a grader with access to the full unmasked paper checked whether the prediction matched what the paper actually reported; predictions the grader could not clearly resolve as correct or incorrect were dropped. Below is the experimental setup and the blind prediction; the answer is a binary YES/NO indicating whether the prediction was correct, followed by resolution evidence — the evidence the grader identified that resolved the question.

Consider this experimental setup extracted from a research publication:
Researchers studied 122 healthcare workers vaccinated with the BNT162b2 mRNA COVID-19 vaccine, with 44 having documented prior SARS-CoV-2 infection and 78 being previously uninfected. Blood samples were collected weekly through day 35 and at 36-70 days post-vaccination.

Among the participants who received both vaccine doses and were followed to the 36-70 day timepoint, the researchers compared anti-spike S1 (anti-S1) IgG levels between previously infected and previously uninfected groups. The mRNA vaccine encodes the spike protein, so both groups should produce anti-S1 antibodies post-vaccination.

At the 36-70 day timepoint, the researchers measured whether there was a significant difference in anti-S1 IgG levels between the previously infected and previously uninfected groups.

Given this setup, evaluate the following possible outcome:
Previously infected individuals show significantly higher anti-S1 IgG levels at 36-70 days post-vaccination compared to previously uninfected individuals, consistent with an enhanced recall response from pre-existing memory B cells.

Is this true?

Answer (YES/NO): YES